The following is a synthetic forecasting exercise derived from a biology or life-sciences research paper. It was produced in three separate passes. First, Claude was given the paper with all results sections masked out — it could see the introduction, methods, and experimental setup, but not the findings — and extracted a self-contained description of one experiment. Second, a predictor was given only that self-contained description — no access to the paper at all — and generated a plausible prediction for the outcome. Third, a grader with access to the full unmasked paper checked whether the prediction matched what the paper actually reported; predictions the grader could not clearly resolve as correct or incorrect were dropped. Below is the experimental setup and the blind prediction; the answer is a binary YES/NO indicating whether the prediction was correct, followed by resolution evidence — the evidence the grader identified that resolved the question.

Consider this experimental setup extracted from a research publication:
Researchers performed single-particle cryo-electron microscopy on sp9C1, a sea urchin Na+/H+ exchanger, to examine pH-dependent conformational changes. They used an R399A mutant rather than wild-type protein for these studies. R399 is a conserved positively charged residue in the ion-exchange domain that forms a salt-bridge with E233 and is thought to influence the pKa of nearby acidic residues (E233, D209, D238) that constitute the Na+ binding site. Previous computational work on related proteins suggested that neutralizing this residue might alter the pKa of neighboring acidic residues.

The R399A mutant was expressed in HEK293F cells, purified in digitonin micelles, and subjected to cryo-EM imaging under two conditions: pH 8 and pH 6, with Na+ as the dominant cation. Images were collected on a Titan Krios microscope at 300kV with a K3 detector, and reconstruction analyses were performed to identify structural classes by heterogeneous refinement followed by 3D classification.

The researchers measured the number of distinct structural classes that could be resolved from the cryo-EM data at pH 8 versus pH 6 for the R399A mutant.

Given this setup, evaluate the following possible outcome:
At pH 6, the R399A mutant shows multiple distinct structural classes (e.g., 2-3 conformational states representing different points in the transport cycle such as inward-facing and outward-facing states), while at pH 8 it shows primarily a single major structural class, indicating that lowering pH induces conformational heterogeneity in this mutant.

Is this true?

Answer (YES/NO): YES